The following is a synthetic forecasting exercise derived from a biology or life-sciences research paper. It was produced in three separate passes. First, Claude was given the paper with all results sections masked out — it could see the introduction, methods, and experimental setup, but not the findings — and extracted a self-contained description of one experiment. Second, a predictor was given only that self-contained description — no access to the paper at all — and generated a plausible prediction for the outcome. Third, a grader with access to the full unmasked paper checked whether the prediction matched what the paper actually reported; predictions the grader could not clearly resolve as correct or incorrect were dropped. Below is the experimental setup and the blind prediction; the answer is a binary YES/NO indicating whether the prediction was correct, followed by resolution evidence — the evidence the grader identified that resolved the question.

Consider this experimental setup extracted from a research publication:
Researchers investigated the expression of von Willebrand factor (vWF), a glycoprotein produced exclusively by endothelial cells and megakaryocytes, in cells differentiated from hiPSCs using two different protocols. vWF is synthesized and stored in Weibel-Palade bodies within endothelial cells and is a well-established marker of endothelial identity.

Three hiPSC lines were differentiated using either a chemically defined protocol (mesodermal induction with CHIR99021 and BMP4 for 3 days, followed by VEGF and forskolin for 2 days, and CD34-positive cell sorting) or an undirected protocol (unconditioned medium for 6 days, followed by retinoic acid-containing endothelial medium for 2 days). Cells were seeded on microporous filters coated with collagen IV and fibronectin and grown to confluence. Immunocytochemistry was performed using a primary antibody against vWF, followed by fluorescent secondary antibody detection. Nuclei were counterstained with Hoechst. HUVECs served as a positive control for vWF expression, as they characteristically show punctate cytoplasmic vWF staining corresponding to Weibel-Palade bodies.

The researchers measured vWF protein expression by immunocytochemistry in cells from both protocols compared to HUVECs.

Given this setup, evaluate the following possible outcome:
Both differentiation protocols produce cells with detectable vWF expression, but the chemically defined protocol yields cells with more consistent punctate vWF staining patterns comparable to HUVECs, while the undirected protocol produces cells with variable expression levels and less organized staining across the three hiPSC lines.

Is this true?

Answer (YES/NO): NO